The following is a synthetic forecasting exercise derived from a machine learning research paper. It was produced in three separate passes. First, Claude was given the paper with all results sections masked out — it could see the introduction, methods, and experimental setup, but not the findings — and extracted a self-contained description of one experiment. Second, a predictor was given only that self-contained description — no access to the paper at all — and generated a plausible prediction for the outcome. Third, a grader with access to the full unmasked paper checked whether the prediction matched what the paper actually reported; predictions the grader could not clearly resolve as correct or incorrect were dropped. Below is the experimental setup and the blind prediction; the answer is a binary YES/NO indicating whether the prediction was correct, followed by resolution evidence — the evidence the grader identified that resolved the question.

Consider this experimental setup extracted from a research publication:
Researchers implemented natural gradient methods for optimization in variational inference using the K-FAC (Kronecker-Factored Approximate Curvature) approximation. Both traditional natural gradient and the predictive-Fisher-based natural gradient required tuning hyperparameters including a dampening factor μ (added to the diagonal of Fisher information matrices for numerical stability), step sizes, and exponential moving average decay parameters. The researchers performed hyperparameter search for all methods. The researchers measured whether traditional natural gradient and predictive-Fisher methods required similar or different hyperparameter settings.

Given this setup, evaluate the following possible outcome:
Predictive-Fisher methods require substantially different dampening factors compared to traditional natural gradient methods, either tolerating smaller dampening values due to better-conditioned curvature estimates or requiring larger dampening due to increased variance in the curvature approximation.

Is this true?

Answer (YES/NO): NO